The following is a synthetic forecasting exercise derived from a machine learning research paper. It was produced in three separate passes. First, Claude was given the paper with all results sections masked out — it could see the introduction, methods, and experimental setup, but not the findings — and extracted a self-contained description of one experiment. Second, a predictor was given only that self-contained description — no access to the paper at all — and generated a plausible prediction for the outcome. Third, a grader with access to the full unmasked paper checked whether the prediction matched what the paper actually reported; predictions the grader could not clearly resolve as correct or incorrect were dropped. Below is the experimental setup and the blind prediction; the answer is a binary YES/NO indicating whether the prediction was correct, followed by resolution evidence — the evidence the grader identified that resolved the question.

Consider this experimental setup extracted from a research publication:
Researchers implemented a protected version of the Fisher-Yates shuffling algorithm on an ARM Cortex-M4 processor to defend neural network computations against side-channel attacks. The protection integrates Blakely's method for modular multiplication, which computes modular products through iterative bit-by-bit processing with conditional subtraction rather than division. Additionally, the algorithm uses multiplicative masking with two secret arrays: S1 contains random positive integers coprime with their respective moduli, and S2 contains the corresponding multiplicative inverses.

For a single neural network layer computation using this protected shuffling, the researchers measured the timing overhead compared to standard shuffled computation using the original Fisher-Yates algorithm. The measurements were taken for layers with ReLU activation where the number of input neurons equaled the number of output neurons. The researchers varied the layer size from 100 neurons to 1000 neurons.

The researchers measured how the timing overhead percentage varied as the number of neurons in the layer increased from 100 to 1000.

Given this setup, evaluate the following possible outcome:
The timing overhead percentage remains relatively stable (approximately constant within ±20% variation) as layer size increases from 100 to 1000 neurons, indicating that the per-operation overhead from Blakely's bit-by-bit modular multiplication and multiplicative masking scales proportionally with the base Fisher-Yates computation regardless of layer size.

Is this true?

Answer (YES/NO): NO